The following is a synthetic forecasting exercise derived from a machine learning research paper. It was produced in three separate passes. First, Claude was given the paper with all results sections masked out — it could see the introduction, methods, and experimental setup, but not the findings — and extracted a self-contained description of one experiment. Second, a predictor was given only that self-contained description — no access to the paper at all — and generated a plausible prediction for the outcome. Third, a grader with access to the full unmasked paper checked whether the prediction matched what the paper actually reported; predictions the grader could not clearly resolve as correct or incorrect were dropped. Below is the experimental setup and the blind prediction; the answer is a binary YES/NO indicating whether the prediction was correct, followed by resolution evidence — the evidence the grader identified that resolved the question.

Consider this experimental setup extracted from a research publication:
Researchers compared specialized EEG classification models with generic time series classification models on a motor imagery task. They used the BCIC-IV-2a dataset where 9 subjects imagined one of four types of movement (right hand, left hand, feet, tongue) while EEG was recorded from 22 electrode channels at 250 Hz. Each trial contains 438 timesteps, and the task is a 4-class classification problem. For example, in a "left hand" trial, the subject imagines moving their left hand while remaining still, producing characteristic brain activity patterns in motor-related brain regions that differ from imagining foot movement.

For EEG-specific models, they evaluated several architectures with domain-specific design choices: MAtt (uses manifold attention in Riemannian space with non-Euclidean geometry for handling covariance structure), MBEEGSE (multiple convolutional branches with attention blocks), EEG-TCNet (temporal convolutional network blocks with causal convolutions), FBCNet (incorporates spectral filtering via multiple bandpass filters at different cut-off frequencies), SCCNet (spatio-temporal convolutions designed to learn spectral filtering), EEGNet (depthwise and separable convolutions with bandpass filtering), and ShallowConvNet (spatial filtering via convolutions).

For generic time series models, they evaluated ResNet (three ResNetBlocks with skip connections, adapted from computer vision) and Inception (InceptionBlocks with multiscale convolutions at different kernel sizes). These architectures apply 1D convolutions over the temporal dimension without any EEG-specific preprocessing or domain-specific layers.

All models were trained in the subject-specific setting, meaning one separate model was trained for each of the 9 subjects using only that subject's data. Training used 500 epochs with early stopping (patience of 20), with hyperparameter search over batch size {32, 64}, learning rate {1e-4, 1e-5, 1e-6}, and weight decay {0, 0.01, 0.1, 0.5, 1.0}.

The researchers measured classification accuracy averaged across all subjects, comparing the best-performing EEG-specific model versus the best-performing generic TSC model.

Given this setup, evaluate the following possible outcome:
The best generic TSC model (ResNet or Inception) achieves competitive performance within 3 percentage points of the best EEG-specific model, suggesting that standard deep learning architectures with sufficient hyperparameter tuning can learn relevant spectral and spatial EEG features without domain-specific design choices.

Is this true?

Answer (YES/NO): NO